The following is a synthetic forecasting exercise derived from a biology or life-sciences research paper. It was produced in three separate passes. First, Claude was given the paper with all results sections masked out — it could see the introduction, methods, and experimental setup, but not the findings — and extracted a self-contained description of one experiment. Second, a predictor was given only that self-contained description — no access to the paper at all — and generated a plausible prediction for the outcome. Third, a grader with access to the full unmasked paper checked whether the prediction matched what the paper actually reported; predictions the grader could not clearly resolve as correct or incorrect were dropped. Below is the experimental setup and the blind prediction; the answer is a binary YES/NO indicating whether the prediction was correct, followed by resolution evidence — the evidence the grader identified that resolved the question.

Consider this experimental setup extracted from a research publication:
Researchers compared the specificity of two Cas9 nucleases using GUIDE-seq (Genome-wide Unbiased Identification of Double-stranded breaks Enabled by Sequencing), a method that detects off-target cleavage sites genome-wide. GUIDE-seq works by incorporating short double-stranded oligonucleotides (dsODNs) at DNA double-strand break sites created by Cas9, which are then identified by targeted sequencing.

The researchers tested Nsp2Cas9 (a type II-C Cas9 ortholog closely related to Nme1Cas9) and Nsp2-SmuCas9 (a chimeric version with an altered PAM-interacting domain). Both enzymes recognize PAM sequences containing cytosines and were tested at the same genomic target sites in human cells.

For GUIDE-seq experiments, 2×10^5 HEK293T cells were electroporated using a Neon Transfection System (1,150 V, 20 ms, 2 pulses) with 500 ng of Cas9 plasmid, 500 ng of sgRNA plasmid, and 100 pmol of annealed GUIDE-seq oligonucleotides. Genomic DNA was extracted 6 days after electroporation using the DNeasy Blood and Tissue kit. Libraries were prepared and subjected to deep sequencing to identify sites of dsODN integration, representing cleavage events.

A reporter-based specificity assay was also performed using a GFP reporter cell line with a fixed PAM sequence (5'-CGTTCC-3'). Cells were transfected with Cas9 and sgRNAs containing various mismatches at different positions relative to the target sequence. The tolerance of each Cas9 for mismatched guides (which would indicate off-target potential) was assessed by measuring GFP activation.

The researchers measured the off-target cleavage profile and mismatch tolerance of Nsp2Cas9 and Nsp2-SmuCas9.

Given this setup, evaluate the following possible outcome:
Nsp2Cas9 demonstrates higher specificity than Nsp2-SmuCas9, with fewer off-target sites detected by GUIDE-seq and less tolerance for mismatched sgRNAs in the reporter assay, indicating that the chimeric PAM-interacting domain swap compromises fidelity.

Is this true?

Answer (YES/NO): NO